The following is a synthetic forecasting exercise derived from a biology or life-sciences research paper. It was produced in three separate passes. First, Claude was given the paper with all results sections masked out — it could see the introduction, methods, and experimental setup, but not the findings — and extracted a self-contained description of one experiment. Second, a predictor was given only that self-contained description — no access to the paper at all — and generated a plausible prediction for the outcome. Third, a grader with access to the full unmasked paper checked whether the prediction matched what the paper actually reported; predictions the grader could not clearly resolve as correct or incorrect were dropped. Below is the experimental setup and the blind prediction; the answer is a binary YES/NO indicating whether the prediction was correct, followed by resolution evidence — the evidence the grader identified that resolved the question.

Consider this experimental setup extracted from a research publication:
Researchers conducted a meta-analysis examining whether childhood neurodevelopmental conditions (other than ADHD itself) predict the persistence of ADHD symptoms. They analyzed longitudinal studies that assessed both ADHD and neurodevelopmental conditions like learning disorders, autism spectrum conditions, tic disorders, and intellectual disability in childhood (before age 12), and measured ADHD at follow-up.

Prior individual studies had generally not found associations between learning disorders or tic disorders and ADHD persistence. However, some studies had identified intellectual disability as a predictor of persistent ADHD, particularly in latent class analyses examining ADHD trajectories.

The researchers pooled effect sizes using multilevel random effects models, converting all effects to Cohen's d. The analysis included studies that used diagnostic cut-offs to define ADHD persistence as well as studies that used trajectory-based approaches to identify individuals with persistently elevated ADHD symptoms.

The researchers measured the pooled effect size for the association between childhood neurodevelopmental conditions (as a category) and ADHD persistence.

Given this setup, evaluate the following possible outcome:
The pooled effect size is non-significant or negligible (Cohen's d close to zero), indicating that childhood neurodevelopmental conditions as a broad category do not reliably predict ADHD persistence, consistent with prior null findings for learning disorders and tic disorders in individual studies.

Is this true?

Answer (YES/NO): YES